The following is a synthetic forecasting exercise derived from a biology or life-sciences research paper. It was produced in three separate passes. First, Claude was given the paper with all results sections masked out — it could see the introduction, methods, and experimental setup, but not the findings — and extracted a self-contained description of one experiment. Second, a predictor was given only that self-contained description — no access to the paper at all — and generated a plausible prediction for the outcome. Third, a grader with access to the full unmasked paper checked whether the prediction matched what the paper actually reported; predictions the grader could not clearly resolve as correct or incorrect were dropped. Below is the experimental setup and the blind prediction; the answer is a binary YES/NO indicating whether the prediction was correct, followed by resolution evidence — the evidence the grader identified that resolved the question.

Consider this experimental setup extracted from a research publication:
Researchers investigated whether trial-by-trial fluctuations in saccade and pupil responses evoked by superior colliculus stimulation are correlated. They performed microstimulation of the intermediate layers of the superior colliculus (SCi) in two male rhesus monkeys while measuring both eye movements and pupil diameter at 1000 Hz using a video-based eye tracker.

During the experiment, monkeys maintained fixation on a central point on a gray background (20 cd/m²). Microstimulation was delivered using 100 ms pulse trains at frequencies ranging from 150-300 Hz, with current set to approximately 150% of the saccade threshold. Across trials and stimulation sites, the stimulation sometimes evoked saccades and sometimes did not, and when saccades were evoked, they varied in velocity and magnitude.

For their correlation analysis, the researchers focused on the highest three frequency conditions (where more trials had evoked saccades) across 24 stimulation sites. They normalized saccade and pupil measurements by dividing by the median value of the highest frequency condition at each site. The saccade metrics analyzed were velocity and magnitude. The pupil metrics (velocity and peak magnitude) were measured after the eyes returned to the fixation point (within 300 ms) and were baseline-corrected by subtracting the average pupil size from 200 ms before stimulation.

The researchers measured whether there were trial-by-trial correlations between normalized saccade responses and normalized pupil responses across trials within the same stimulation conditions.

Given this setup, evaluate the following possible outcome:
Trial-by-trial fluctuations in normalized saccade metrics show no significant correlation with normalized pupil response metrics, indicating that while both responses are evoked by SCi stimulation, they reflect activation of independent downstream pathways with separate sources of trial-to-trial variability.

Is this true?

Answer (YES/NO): NO